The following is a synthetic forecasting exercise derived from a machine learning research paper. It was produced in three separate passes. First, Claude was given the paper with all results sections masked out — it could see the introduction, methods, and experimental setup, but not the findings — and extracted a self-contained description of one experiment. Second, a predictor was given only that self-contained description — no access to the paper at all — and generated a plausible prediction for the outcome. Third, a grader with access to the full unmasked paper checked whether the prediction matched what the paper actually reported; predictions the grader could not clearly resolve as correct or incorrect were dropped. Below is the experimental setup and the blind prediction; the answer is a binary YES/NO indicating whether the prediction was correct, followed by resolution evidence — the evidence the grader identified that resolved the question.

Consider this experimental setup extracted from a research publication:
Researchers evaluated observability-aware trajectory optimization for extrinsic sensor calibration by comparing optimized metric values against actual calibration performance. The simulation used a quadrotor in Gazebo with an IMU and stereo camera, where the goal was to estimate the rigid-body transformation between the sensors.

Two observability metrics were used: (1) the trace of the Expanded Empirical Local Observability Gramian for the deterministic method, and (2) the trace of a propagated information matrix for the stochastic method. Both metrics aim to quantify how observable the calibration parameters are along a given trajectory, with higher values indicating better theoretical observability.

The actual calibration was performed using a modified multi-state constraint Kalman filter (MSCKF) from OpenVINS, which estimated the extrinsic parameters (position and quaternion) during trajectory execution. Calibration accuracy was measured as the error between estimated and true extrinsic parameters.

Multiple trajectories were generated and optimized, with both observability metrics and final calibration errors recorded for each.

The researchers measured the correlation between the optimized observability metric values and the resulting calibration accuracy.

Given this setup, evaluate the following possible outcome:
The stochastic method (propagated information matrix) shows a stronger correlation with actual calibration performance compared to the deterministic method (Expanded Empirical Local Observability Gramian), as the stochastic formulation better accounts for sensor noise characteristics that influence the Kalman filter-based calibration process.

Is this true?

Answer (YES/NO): NO